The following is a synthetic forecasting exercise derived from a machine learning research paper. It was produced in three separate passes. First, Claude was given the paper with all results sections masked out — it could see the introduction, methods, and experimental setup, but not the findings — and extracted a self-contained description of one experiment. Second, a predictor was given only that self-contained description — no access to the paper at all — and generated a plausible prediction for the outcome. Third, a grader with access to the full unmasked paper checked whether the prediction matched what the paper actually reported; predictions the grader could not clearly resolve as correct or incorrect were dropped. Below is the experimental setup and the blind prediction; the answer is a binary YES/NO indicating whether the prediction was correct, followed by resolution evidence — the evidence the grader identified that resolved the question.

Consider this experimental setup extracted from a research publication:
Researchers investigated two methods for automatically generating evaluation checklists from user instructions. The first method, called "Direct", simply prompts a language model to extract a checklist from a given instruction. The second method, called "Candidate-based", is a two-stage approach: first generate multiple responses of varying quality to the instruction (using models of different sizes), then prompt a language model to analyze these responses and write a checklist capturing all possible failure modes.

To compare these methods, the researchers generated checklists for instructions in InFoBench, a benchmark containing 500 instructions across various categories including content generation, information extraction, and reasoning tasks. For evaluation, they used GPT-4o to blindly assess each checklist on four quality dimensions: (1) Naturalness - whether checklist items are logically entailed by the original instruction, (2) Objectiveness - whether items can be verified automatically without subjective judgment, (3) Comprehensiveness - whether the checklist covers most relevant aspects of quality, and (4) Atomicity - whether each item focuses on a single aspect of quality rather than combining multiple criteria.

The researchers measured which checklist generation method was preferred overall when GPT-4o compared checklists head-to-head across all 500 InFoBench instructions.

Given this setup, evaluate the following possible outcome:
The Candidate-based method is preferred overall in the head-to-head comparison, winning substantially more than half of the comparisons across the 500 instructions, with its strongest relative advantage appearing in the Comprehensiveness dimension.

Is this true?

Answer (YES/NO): NO